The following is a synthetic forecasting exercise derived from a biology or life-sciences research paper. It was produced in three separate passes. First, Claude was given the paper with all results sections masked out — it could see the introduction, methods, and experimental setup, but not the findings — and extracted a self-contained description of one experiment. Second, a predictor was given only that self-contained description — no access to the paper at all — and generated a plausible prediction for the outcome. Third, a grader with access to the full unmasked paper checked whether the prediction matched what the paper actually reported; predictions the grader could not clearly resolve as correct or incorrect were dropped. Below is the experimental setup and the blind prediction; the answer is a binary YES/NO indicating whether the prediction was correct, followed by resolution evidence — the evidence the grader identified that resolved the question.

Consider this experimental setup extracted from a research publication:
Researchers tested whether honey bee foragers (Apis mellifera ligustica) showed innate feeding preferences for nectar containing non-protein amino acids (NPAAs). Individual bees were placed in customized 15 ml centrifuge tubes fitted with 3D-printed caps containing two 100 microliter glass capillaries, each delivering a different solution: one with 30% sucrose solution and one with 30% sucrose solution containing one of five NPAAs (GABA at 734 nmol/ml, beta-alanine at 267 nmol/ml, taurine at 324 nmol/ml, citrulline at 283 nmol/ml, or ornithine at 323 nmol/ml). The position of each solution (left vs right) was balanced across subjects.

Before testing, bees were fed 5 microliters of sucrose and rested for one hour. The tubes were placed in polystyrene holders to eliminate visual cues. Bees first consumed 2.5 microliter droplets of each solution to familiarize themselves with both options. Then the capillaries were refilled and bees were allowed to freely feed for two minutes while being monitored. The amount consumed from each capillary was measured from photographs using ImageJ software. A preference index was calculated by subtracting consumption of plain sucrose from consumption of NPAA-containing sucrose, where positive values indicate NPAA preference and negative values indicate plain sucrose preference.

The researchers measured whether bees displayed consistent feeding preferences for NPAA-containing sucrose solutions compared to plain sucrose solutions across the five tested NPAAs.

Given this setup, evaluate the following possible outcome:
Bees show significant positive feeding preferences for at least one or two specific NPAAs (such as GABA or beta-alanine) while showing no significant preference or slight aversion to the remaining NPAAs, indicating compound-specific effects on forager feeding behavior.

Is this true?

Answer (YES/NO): NO